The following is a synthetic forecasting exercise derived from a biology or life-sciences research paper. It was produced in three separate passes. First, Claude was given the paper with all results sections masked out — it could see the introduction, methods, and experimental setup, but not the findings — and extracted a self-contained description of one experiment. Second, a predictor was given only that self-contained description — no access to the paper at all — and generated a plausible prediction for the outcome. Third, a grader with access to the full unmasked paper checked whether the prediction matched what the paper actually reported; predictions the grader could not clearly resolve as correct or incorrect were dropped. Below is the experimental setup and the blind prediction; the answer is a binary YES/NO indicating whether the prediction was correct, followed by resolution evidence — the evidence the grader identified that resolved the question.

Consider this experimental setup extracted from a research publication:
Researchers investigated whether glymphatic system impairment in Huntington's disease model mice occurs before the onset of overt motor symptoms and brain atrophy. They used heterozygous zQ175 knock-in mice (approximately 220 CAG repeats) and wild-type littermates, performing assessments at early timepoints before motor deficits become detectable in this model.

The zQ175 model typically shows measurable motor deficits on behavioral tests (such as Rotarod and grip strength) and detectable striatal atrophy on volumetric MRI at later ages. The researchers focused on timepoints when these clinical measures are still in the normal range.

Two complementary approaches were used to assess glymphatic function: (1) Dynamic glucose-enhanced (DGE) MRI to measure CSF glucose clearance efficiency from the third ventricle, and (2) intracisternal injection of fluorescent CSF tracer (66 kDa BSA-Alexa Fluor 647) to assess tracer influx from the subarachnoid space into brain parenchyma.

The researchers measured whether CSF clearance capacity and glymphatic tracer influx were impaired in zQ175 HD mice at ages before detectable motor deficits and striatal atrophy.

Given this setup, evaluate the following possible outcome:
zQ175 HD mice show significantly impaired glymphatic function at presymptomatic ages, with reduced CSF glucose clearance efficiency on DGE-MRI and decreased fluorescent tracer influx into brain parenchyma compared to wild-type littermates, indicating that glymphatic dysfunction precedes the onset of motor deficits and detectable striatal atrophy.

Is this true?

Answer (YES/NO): YES